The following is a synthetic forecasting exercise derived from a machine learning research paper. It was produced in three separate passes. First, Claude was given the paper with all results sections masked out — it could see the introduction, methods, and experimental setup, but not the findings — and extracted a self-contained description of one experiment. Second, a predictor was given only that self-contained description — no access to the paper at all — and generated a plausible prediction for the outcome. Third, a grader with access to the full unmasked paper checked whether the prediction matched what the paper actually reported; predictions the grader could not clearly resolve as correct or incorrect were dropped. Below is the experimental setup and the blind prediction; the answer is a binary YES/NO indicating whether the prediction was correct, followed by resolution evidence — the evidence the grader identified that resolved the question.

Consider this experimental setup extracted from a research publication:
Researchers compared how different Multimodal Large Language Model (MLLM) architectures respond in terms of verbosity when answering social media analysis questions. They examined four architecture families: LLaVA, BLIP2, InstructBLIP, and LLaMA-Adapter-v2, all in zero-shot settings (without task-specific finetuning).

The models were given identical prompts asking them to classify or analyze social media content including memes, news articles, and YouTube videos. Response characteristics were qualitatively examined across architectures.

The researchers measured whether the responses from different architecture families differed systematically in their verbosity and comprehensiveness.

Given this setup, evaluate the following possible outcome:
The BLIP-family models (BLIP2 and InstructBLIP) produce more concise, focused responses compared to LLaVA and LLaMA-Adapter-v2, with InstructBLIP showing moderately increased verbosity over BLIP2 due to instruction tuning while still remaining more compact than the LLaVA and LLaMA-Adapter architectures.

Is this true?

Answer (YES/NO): NO